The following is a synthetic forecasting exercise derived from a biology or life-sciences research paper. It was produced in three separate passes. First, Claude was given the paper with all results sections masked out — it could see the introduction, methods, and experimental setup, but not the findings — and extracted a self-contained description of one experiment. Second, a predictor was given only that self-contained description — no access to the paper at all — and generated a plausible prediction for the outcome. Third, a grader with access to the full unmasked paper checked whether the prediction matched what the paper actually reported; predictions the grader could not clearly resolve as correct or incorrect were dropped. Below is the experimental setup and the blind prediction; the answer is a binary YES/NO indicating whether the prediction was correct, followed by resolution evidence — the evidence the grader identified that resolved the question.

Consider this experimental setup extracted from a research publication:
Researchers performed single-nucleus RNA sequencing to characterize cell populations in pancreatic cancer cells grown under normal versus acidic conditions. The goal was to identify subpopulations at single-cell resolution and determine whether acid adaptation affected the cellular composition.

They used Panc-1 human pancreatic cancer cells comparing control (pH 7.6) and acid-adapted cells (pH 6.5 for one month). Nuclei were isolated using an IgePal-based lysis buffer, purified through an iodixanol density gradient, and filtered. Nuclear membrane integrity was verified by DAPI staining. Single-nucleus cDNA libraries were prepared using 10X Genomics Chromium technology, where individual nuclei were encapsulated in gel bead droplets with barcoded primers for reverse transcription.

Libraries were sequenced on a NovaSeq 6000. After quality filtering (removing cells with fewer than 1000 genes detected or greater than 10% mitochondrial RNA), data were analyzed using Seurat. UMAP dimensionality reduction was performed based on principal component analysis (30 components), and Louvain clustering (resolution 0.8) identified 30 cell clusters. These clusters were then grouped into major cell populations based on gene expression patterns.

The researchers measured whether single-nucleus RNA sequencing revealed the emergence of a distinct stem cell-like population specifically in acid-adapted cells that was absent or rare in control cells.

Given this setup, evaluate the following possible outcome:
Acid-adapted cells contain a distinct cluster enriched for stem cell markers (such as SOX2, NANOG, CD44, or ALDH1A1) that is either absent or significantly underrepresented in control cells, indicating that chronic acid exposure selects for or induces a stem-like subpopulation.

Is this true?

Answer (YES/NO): NO